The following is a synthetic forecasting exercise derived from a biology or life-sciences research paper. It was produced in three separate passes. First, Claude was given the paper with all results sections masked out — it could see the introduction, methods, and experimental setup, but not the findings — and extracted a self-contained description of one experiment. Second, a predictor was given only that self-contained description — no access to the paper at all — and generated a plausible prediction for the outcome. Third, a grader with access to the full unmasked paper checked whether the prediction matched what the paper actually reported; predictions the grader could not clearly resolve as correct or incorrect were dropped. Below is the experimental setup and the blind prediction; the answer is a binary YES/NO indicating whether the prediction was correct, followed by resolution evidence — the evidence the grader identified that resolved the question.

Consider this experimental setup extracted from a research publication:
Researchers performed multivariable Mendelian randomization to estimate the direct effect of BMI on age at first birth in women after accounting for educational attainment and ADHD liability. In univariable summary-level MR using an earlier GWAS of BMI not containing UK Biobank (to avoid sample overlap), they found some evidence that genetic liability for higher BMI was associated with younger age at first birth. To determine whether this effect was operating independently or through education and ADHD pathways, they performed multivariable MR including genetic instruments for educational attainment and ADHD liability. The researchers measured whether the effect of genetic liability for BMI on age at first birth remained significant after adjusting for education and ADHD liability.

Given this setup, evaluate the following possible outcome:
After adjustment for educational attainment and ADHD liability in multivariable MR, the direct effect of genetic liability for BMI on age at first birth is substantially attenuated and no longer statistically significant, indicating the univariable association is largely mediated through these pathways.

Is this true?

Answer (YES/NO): YES